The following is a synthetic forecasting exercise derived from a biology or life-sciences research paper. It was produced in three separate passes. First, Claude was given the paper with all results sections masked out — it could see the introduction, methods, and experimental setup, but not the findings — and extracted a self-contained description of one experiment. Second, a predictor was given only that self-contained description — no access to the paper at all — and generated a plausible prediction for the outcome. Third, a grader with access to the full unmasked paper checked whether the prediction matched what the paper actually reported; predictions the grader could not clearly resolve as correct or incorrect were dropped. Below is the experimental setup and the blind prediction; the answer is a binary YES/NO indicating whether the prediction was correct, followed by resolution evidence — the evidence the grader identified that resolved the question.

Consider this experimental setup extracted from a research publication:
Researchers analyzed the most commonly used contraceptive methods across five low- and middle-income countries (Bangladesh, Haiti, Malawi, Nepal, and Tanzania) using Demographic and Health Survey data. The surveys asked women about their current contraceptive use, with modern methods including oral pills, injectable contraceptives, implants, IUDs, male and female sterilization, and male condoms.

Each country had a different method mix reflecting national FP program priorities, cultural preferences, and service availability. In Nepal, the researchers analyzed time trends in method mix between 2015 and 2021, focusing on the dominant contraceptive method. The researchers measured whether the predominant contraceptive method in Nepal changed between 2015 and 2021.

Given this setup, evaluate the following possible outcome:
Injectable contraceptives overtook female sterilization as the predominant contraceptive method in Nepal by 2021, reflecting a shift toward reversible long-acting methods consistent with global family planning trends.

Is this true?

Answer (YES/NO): NO